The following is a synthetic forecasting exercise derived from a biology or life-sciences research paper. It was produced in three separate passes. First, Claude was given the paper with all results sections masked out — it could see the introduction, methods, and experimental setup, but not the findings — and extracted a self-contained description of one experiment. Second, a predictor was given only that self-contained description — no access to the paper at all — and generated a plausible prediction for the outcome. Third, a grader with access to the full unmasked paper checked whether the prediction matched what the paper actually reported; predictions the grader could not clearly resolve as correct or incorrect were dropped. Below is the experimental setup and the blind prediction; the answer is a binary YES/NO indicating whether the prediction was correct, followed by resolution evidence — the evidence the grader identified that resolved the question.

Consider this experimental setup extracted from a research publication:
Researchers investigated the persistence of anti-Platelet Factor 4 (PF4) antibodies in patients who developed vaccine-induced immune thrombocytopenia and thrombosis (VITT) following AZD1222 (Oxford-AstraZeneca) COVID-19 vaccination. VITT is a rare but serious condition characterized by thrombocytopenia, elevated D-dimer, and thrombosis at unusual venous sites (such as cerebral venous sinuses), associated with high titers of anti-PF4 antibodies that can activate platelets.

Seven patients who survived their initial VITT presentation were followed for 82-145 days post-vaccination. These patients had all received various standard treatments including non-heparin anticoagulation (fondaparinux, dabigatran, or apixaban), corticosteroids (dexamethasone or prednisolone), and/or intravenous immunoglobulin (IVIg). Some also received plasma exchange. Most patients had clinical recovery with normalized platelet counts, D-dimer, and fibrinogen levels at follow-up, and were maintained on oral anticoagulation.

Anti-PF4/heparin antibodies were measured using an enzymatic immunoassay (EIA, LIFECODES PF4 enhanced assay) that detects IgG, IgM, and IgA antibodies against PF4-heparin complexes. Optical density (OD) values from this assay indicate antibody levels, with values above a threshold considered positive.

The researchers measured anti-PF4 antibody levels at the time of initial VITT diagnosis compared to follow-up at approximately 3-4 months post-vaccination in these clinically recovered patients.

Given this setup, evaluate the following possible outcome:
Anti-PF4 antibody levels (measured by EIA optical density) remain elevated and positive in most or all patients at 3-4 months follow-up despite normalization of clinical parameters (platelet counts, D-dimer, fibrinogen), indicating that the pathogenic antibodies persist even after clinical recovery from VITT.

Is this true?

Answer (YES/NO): YES